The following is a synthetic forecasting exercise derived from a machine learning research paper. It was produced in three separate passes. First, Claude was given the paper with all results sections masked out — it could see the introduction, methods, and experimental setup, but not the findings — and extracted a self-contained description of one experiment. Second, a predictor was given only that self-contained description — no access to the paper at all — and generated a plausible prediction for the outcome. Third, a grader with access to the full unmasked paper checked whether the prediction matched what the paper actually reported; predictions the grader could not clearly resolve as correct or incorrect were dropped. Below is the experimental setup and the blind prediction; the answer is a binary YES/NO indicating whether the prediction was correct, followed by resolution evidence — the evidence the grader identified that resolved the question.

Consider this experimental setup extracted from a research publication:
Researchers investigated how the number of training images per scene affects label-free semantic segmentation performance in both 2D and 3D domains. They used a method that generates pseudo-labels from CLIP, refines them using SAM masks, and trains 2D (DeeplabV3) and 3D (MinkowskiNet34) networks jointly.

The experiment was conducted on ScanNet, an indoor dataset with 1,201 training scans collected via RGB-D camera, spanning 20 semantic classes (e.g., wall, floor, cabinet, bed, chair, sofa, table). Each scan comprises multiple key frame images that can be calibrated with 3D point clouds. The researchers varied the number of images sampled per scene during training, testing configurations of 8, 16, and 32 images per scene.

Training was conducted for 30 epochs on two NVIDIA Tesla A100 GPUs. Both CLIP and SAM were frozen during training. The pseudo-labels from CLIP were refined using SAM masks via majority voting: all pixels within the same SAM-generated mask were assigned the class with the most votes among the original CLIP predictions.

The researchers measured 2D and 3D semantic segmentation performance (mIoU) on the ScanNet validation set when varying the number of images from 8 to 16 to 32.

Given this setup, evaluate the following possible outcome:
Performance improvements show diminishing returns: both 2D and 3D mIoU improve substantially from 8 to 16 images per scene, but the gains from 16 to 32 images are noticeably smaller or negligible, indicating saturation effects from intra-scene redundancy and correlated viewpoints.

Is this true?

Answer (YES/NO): NO